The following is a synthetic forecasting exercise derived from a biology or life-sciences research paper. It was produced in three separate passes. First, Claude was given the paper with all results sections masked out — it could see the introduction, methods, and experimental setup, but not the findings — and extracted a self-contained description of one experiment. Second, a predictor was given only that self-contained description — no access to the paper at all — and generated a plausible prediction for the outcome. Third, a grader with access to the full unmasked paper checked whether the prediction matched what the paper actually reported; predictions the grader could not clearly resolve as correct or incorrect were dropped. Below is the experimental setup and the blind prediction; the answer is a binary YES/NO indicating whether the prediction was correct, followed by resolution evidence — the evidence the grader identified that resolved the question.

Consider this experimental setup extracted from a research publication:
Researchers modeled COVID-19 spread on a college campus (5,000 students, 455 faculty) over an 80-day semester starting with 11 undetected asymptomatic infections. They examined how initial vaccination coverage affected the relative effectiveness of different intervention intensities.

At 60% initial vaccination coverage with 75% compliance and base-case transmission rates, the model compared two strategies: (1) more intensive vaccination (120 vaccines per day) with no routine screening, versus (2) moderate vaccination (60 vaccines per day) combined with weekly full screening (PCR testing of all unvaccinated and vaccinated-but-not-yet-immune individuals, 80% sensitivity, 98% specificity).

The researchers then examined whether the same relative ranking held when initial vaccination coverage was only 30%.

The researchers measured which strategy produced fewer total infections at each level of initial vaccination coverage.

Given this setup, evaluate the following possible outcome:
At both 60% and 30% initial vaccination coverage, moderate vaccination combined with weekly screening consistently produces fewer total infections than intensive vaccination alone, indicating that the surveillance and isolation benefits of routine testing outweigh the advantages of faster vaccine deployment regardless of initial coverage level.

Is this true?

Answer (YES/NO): NO